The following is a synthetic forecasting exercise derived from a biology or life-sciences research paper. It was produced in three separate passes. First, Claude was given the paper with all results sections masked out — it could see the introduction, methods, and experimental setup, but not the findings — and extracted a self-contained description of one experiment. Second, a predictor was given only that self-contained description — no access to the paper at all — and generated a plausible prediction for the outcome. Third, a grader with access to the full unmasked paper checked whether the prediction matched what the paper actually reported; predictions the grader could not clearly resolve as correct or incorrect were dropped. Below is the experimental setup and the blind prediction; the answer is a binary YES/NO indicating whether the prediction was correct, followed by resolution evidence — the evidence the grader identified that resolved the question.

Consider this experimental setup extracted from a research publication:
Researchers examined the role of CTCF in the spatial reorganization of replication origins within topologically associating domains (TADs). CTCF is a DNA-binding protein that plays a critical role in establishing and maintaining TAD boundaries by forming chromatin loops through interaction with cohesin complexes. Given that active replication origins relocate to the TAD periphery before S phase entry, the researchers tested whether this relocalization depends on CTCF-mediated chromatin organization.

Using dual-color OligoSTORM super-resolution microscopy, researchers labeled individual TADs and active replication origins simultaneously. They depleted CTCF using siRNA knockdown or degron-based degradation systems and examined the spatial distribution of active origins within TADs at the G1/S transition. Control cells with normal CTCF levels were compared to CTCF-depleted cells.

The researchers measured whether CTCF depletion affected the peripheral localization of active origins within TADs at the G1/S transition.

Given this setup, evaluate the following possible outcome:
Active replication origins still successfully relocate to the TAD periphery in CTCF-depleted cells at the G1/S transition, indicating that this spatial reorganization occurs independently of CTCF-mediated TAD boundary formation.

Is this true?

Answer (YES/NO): NO